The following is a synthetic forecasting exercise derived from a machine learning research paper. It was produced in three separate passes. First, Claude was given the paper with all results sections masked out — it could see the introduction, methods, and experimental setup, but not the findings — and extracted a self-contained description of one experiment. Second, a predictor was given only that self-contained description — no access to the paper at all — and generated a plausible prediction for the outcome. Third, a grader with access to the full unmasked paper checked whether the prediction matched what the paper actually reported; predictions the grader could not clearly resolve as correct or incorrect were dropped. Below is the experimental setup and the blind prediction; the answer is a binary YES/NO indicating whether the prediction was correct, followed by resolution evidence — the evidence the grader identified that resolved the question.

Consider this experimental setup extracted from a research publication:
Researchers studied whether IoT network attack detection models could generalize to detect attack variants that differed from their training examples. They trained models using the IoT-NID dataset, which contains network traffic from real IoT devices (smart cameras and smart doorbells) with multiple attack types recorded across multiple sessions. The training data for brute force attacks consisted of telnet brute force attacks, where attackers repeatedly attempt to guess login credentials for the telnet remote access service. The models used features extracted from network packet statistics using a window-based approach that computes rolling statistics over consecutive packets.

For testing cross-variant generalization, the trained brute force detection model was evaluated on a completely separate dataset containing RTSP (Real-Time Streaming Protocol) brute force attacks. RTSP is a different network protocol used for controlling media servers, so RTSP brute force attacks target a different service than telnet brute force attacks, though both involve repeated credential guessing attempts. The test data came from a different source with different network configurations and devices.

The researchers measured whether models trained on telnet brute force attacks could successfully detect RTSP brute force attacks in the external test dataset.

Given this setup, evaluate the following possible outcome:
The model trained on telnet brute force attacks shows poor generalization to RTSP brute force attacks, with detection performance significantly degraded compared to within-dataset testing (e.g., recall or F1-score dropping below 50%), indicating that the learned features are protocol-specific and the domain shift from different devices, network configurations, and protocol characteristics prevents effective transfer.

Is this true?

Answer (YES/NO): NO